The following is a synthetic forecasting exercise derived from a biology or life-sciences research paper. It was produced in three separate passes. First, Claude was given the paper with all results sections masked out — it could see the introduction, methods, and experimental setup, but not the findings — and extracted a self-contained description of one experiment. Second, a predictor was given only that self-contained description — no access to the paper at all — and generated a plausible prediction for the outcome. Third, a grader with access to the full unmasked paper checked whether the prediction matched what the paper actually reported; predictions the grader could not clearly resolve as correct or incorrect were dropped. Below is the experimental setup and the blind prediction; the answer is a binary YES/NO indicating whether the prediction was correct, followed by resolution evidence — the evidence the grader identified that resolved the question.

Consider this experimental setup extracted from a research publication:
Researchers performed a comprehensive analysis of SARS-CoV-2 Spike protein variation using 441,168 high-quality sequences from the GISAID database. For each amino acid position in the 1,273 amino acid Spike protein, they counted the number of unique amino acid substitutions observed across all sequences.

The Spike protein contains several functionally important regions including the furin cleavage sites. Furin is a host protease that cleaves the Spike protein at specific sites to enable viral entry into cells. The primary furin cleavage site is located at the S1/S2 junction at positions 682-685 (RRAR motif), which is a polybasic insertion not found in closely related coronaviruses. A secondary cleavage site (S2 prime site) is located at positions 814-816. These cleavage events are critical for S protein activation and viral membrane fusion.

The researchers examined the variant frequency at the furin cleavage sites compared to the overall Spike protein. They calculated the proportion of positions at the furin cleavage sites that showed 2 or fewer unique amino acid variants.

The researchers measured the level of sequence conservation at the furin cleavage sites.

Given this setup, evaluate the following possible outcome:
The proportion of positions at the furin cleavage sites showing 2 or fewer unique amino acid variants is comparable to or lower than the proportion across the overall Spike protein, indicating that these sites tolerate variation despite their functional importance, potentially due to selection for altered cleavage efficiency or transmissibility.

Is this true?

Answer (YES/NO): YES